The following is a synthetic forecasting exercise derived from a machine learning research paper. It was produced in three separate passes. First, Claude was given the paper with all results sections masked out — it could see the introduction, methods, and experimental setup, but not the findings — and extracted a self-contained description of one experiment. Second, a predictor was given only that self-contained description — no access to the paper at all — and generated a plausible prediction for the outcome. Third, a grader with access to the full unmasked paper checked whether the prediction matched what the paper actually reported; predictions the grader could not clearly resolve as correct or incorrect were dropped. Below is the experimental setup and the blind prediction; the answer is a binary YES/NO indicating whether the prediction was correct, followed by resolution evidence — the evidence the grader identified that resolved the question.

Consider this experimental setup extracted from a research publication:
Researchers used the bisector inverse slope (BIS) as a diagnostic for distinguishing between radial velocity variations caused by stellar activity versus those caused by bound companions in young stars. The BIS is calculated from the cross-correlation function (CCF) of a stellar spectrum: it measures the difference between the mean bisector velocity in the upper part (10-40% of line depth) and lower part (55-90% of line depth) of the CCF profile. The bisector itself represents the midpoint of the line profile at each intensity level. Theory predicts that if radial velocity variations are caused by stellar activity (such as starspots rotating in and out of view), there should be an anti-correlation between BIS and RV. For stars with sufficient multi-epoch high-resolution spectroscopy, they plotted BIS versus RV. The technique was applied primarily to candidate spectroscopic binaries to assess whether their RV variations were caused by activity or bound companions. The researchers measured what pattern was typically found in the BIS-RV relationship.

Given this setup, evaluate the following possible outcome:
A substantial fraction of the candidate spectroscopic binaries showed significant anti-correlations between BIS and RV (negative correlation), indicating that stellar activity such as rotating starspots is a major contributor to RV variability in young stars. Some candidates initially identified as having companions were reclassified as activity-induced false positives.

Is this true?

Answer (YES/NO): NO